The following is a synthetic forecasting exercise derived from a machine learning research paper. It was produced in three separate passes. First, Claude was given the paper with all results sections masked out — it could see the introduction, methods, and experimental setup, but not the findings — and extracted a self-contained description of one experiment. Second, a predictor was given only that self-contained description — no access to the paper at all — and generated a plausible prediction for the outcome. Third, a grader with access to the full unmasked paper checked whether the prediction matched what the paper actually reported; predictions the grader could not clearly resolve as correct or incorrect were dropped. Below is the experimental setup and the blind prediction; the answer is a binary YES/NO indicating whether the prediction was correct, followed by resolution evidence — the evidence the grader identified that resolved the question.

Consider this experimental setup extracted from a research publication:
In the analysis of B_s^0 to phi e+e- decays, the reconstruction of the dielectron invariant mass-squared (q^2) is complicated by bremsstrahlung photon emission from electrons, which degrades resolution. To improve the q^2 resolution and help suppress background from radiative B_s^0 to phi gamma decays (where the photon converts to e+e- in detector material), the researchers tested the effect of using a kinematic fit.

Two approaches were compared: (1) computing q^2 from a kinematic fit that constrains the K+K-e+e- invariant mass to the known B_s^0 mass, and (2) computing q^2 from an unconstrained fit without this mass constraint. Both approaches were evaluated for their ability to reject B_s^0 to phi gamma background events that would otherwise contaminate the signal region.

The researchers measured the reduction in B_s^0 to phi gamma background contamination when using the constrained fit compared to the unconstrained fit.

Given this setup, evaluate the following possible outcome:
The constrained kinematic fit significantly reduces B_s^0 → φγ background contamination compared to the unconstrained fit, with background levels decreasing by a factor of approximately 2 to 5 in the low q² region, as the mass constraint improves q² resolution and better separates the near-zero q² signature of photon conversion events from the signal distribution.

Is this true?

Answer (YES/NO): YES